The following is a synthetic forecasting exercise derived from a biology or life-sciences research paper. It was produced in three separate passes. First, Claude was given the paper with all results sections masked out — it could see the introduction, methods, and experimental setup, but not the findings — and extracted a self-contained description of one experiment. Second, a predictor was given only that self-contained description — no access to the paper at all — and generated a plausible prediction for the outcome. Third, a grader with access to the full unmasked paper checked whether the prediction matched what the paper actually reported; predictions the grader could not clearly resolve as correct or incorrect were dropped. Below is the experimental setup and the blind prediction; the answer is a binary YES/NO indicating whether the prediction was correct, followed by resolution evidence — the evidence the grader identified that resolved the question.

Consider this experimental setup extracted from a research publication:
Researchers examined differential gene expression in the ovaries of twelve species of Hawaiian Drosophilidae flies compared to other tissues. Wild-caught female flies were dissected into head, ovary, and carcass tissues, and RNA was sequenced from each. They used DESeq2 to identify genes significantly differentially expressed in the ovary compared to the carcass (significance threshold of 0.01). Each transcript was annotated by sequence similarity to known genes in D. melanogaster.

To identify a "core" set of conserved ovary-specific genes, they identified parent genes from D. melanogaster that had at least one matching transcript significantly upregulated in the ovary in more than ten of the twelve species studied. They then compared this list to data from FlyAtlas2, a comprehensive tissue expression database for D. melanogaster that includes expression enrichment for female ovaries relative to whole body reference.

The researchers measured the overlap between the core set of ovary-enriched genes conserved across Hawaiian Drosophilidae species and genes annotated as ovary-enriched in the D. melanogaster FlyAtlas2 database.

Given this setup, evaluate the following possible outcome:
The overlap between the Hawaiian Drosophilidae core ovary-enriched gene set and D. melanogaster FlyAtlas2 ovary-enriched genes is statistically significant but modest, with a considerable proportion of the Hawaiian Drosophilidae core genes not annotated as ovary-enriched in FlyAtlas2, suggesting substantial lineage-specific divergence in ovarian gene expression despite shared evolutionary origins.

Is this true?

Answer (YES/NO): NO